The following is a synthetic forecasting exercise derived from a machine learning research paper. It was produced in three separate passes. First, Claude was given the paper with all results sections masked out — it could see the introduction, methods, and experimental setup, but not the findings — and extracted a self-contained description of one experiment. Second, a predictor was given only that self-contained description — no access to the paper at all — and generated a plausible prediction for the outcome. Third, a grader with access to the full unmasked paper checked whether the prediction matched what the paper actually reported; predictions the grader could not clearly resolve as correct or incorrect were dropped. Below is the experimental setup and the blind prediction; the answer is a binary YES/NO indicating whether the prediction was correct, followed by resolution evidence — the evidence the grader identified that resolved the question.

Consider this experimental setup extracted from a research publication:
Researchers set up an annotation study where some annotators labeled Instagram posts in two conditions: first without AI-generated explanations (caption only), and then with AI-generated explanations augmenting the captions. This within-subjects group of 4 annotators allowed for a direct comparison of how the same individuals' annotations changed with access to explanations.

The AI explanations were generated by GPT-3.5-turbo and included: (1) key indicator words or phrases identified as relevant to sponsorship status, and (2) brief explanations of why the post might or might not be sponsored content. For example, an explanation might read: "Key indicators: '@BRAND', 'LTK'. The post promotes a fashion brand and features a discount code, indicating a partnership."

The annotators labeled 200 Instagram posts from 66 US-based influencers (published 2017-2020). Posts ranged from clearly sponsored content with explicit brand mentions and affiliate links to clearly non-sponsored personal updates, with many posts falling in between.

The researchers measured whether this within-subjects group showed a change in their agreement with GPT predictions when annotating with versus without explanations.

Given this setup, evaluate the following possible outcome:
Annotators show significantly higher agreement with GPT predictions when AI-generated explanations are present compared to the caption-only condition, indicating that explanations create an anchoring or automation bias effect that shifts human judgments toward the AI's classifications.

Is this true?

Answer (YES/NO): YES